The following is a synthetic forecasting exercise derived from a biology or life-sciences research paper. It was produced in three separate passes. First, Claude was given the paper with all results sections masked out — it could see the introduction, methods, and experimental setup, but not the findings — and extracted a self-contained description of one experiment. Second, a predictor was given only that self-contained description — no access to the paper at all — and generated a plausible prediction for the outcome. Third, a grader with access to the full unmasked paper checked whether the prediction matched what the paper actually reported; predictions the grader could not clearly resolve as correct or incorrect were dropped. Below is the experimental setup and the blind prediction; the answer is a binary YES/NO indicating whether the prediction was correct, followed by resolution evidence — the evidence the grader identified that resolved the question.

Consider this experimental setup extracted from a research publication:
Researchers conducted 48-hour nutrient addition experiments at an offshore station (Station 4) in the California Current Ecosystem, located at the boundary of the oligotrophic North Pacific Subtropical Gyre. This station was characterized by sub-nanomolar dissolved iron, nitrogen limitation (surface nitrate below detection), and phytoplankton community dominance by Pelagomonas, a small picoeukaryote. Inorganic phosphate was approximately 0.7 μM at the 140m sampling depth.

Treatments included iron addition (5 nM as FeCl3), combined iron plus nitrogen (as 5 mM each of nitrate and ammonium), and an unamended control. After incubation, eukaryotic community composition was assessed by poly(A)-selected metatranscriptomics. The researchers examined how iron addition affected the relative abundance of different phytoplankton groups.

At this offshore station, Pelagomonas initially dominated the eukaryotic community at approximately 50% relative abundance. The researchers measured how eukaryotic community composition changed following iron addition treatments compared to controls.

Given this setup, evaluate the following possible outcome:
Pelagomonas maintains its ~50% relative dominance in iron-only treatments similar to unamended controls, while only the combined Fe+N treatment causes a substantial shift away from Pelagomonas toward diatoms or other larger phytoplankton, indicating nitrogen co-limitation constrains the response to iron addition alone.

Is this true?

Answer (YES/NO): NO